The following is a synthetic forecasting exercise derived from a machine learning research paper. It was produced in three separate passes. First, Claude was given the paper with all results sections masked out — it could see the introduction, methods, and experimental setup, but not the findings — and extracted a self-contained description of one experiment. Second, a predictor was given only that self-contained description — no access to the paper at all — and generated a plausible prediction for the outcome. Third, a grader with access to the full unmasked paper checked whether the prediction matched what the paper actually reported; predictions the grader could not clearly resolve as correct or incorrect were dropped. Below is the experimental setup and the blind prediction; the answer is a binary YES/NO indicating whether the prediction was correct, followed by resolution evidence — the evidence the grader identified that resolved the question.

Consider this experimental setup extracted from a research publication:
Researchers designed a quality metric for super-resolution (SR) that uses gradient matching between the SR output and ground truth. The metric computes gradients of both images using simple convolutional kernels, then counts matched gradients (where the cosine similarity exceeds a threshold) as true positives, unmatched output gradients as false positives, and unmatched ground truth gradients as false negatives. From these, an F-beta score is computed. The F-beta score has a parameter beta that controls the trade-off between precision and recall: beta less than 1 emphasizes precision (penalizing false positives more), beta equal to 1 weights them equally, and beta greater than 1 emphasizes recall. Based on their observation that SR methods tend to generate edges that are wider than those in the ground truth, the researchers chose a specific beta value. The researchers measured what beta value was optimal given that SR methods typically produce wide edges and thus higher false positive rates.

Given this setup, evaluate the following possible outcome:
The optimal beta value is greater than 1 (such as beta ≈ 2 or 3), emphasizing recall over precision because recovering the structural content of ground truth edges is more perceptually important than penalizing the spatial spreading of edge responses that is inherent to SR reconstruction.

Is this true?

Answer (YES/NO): NO